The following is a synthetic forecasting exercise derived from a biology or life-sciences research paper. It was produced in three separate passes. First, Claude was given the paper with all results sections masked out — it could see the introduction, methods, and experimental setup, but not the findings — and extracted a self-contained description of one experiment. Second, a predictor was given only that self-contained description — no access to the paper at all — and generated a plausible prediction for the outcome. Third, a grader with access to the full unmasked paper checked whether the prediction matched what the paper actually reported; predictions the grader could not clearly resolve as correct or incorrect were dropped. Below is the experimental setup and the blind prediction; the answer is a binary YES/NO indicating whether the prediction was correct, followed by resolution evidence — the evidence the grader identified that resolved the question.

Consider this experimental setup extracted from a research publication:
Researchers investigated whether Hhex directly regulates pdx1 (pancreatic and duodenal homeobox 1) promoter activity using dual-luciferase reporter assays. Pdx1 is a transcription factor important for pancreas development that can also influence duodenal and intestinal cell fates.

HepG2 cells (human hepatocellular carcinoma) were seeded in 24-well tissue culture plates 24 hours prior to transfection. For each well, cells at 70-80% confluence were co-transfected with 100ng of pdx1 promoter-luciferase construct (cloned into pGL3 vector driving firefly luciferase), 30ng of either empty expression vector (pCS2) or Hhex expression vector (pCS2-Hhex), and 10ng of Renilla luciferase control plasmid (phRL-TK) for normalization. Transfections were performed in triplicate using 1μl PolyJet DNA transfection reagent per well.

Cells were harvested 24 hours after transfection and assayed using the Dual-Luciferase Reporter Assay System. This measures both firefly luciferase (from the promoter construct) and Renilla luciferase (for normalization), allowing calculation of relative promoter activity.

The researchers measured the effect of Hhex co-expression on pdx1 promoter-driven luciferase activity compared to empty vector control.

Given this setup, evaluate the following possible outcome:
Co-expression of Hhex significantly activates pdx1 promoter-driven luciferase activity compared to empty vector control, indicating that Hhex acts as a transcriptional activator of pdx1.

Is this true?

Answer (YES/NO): NO